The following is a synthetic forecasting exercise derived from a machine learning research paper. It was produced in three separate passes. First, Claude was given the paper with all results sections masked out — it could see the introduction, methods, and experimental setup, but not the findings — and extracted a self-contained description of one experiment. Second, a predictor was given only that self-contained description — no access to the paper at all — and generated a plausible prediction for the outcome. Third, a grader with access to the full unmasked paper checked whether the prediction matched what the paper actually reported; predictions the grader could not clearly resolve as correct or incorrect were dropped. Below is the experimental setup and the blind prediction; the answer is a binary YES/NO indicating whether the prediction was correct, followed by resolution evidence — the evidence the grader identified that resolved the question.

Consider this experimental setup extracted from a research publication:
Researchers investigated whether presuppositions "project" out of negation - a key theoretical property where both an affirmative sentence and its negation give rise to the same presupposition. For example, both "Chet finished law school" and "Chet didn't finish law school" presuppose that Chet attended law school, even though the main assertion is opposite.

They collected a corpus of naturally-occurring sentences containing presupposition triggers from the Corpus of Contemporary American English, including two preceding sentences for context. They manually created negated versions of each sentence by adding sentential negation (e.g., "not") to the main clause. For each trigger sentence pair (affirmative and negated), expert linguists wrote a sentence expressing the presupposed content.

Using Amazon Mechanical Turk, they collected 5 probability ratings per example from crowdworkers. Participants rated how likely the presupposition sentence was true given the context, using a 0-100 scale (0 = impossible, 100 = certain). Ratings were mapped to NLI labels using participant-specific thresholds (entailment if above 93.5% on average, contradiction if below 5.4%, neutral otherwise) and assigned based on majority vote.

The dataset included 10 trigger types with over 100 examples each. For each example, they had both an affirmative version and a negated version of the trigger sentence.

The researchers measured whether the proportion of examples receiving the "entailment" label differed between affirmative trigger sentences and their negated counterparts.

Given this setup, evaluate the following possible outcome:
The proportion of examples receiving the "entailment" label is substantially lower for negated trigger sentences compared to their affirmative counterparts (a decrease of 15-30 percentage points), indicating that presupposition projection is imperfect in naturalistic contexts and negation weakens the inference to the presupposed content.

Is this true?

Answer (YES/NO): NO